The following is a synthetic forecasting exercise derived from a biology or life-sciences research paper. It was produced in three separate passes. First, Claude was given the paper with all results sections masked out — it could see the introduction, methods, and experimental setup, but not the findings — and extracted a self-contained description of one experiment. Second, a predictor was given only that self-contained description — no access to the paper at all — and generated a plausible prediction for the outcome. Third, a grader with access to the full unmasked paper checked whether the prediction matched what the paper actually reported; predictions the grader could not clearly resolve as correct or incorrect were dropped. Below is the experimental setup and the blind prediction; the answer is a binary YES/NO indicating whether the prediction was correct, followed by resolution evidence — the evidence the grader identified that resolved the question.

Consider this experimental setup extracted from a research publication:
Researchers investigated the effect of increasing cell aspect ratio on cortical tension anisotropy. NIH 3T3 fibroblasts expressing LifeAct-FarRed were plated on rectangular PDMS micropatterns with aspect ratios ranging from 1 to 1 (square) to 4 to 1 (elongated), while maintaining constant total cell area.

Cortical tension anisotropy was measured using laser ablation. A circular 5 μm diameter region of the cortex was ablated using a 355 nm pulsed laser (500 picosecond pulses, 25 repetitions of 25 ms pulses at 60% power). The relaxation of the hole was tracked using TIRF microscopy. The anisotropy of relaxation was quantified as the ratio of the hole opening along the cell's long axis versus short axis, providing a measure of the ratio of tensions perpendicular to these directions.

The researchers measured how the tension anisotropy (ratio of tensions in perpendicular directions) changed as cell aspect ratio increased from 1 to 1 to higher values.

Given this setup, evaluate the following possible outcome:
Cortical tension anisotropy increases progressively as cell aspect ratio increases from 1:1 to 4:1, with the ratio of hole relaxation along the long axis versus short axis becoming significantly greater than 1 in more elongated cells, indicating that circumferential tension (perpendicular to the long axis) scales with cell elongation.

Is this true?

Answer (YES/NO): NO